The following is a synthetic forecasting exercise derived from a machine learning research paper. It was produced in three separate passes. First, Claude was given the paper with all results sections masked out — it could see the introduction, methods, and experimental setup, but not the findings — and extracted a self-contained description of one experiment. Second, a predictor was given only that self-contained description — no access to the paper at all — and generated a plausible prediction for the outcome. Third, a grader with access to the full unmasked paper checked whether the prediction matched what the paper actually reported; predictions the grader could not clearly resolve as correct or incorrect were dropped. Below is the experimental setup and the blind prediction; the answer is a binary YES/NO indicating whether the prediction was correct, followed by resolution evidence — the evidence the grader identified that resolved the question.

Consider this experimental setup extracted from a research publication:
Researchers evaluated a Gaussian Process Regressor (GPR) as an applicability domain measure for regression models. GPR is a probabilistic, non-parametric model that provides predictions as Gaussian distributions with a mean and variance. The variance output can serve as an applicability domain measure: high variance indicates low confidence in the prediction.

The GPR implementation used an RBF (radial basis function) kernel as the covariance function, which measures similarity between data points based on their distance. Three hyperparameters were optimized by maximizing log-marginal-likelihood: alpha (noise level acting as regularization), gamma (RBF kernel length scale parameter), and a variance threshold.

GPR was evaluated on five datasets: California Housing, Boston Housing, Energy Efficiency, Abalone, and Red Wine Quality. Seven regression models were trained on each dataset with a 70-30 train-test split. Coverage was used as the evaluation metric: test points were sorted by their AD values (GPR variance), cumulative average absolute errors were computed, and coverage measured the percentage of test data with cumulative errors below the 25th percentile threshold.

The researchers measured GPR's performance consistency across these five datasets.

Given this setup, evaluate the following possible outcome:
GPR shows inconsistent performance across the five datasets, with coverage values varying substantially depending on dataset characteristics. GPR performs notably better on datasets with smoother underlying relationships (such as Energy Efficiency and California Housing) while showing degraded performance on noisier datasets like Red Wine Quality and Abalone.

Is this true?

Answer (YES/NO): NO